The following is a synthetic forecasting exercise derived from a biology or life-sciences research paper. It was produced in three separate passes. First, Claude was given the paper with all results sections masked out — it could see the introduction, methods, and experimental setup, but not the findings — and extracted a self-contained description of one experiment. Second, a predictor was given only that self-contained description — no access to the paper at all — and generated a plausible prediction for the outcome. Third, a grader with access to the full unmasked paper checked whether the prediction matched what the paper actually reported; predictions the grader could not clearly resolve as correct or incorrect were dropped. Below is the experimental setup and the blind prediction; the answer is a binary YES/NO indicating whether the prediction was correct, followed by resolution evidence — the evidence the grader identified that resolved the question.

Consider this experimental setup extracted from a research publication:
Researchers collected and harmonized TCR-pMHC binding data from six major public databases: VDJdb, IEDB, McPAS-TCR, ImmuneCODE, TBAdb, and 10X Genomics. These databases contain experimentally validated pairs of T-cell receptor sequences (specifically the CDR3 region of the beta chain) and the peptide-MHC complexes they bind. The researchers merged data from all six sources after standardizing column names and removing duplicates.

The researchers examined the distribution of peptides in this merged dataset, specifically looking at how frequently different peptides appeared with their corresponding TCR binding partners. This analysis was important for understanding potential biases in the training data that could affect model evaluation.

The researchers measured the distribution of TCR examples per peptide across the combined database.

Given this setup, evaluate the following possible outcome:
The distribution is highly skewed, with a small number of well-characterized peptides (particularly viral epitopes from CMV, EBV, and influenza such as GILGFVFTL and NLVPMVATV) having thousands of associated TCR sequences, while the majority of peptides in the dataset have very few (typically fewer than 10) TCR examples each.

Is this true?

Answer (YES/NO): YES